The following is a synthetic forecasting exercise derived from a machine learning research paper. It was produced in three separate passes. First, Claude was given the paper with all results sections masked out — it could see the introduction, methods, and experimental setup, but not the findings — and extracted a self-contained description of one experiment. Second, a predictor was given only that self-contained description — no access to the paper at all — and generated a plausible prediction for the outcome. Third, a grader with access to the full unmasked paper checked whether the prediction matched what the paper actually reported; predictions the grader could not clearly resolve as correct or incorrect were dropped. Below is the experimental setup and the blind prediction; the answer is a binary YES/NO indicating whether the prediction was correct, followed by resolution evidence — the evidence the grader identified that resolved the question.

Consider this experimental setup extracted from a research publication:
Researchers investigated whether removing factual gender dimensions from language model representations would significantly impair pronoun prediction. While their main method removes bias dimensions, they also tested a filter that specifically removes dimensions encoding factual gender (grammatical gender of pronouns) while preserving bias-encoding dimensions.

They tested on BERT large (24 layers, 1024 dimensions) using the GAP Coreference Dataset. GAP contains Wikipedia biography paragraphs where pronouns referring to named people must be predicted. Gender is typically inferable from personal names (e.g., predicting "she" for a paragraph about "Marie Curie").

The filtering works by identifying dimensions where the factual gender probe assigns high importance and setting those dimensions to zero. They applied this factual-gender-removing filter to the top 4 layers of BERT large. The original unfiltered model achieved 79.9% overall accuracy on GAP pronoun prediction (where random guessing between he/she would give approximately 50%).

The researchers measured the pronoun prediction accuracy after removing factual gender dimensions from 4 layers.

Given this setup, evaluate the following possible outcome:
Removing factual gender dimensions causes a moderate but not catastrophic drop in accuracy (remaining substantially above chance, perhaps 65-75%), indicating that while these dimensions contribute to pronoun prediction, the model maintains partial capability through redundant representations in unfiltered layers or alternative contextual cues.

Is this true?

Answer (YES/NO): NO